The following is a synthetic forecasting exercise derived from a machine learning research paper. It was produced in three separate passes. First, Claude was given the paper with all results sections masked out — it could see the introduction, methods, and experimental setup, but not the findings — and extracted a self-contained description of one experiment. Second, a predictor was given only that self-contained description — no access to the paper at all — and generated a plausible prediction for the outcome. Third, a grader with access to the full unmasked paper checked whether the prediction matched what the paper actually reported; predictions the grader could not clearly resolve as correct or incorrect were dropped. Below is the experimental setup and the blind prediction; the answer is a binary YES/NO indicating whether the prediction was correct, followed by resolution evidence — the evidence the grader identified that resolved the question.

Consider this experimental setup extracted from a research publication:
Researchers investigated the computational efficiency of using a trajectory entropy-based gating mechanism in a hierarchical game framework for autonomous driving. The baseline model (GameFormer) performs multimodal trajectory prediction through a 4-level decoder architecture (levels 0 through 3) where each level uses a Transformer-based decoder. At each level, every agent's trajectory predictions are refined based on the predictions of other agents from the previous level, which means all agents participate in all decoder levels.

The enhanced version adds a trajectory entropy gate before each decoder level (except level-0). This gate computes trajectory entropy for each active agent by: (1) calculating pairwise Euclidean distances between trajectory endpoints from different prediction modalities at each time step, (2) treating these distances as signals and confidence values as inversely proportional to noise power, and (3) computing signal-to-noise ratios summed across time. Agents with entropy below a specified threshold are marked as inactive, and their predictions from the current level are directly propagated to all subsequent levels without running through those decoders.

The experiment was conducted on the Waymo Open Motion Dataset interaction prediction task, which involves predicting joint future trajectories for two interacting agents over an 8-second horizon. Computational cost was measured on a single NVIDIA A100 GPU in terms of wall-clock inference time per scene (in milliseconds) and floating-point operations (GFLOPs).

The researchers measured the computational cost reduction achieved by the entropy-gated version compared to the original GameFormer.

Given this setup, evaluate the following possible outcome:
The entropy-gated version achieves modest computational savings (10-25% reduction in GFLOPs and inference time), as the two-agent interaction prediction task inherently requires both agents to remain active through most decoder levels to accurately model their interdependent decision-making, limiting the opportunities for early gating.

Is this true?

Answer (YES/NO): YES